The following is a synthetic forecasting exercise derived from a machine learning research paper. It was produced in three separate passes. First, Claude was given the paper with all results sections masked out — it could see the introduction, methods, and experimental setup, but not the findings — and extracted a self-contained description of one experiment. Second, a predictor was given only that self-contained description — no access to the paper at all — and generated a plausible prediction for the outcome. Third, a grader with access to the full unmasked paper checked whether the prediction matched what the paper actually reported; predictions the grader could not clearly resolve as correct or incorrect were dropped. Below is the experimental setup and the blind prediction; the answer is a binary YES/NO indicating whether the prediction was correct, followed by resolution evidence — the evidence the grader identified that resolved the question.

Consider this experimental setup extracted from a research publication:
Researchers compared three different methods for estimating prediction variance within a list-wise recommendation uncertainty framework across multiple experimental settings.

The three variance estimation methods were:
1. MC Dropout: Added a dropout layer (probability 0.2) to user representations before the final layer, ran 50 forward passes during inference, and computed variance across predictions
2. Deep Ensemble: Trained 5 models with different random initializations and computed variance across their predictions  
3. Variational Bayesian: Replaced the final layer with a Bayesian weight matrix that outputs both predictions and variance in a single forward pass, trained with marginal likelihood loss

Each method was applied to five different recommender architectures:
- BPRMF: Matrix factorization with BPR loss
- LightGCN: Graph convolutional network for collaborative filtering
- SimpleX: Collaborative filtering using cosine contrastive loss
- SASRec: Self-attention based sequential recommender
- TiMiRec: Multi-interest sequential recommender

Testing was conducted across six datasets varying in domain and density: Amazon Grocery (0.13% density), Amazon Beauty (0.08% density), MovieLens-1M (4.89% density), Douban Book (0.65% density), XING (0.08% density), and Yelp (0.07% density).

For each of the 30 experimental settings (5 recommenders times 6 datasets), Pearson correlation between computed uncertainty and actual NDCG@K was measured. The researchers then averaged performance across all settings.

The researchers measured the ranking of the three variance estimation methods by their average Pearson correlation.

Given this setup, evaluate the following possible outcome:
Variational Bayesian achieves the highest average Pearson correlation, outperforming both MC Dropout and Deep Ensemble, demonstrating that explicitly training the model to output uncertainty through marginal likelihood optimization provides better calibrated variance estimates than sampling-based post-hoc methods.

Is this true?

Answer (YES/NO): YES